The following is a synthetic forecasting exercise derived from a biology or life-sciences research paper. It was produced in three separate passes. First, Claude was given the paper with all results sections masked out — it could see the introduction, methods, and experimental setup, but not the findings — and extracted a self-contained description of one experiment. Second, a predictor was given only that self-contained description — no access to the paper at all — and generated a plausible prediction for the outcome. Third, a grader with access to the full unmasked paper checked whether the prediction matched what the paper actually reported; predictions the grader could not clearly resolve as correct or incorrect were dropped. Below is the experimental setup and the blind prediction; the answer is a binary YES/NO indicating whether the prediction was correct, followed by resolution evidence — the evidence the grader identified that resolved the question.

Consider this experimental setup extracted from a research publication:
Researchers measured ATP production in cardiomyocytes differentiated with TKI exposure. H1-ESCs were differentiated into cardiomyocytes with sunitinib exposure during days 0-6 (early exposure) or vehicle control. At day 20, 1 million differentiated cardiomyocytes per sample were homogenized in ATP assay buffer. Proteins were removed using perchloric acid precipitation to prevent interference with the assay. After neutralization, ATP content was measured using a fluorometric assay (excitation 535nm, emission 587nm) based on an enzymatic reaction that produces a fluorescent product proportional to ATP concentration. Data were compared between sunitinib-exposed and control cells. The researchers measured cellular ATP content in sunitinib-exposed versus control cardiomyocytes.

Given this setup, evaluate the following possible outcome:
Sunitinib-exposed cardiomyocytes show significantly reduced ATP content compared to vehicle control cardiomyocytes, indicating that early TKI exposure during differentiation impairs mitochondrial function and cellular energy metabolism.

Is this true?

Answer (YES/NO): YES